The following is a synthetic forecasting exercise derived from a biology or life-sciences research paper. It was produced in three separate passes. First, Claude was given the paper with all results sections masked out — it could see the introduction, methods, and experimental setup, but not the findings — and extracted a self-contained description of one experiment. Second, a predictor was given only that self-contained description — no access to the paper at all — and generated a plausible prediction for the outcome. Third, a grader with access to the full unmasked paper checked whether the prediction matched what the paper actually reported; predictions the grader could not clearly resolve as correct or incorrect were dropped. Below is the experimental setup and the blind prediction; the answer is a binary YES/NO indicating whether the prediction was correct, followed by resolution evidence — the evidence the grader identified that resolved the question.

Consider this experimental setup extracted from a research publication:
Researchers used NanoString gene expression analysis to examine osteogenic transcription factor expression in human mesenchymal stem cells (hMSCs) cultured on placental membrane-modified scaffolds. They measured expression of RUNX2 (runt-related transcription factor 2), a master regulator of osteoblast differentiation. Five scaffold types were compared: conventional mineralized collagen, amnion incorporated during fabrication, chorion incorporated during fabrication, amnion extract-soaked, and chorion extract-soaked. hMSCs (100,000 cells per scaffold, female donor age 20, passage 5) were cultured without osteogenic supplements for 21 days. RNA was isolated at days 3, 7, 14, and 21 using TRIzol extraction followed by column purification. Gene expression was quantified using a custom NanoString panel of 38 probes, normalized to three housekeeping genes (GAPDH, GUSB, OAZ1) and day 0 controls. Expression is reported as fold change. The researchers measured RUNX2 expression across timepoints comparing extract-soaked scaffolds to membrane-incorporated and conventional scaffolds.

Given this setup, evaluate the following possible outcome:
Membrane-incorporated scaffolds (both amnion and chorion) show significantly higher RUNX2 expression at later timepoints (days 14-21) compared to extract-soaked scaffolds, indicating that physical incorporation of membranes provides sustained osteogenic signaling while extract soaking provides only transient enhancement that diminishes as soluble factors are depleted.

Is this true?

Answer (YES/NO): NO